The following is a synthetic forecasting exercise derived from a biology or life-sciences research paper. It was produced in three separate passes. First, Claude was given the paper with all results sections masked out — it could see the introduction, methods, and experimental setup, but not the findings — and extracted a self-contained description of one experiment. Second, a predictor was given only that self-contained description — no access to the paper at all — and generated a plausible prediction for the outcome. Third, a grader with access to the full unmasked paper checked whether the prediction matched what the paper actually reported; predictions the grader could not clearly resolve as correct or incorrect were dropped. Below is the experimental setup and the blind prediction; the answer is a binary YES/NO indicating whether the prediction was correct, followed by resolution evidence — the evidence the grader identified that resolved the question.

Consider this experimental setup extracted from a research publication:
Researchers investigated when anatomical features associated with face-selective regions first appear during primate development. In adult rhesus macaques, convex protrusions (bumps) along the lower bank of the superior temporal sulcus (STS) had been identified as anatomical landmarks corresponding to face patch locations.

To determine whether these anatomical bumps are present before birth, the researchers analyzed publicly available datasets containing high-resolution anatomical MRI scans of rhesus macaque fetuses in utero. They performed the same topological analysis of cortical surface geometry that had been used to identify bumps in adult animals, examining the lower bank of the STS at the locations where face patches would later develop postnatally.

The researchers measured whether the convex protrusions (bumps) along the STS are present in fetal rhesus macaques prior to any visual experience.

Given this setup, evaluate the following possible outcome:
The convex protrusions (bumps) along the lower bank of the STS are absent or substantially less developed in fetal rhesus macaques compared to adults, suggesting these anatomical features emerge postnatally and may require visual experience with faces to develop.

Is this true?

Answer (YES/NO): NO